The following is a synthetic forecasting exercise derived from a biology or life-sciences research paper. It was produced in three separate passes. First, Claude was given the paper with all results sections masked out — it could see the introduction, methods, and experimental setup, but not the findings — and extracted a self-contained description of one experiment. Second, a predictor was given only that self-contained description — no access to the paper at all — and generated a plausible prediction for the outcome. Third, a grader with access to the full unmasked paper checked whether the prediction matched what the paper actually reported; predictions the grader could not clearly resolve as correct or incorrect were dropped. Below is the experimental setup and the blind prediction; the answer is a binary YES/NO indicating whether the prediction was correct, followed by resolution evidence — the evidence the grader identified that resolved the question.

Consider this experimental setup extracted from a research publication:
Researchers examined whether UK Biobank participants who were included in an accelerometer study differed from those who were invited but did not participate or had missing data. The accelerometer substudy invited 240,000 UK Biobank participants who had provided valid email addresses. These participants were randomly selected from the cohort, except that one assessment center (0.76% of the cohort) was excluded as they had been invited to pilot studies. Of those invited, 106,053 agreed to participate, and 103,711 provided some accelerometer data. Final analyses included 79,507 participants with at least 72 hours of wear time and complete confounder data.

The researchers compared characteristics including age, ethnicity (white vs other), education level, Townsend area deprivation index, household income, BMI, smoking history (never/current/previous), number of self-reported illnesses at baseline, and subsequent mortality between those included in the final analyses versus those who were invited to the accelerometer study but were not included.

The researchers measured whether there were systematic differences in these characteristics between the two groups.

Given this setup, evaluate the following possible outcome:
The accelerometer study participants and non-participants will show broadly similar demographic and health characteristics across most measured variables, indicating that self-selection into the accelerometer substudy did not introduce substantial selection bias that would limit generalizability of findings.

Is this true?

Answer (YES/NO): NO